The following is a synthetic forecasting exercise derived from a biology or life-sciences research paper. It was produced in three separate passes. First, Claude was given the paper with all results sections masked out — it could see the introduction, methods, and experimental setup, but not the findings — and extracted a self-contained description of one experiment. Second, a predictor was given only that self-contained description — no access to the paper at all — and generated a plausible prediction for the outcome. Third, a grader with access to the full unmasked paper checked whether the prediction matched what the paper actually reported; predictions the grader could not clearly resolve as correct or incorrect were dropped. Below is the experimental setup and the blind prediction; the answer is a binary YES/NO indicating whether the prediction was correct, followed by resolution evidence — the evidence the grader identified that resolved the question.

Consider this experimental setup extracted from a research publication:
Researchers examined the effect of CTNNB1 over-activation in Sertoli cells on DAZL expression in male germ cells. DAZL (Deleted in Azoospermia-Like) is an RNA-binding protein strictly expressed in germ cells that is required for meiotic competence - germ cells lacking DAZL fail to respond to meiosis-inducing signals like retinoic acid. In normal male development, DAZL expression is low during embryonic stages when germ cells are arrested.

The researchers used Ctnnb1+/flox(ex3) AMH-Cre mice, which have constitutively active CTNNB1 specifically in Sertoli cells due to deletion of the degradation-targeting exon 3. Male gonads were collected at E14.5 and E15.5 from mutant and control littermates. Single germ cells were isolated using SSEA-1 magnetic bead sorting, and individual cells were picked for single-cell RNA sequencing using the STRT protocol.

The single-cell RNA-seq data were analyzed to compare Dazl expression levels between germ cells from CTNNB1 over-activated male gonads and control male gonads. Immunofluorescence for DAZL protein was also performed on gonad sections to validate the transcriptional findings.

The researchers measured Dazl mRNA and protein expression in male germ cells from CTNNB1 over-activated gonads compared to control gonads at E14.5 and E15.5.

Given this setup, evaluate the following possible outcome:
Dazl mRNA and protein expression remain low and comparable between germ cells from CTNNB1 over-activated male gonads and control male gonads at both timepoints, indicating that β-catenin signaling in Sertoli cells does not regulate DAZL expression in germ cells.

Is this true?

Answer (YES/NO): NO